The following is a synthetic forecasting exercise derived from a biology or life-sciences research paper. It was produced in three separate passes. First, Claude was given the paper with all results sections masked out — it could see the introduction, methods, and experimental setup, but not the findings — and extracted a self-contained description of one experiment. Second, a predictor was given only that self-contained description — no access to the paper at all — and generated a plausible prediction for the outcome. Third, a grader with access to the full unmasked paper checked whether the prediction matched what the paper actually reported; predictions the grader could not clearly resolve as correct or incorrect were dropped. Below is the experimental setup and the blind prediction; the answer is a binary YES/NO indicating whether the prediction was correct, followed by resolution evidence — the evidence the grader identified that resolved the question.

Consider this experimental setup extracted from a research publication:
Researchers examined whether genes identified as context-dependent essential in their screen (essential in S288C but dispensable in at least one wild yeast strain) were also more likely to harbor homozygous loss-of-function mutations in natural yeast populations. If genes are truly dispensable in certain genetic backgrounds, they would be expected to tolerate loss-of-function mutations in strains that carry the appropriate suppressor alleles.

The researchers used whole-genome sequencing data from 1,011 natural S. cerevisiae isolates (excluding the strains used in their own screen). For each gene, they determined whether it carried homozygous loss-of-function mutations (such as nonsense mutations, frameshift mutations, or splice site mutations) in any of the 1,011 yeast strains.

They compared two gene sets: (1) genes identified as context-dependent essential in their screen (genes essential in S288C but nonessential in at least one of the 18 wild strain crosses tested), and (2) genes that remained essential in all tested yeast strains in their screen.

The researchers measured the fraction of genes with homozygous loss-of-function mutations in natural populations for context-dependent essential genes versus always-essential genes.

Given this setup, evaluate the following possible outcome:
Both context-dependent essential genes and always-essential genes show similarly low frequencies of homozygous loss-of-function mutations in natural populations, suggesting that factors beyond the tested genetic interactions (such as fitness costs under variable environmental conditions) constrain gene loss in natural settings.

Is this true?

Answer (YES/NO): NO